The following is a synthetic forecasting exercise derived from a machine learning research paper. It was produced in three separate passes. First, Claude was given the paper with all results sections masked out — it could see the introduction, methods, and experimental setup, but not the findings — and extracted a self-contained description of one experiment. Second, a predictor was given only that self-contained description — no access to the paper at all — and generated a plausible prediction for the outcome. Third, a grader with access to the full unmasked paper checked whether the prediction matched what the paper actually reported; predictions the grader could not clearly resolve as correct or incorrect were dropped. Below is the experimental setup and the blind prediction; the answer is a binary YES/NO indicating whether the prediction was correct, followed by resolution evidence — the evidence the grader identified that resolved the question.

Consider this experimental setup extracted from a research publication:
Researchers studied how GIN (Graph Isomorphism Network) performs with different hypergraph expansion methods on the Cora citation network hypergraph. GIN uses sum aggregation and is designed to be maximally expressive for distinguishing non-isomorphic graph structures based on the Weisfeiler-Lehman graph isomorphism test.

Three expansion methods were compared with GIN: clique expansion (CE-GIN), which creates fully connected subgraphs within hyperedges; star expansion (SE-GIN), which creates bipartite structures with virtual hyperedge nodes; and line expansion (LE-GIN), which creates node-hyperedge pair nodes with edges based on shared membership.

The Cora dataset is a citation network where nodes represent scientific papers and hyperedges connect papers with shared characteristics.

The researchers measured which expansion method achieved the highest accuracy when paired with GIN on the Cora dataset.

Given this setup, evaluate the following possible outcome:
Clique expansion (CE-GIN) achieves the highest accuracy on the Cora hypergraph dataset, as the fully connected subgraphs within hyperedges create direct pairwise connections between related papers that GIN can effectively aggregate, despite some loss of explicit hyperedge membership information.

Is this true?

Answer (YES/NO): NO